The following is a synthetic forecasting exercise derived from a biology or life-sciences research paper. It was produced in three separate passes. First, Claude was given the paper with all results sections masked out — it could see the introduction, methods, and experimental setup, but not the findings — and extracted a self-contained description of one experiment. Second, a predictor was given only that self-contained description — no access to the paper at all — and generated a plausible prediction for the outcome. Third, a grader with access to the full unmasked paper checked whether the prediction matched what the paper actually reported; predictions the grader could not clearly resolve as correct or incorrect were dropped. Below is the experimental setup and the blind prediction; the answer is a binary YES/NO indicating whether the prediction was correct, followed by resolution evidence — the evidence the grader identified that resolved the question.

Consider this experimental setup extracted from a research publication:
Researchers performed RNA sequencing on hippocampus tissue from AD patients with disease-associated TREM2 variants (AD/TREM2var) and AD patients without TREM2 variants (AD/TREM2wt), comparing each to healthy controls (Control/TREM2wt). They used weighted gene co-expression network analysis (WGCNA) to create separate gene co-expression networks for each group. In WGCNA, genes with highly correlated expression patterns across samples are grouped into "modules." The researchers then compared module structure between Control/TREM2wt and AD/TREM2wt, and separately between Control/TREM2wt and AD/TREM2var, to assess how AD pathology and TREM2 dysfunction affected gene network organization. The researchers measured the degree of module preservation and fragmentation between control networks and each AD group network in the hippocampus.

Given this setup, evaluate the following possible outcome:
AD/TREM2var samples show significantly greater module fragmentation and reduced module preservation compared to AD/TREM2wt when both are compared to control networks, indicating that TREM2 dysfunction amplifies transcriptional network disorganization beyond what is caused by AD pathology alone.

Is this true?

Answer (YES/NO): YES